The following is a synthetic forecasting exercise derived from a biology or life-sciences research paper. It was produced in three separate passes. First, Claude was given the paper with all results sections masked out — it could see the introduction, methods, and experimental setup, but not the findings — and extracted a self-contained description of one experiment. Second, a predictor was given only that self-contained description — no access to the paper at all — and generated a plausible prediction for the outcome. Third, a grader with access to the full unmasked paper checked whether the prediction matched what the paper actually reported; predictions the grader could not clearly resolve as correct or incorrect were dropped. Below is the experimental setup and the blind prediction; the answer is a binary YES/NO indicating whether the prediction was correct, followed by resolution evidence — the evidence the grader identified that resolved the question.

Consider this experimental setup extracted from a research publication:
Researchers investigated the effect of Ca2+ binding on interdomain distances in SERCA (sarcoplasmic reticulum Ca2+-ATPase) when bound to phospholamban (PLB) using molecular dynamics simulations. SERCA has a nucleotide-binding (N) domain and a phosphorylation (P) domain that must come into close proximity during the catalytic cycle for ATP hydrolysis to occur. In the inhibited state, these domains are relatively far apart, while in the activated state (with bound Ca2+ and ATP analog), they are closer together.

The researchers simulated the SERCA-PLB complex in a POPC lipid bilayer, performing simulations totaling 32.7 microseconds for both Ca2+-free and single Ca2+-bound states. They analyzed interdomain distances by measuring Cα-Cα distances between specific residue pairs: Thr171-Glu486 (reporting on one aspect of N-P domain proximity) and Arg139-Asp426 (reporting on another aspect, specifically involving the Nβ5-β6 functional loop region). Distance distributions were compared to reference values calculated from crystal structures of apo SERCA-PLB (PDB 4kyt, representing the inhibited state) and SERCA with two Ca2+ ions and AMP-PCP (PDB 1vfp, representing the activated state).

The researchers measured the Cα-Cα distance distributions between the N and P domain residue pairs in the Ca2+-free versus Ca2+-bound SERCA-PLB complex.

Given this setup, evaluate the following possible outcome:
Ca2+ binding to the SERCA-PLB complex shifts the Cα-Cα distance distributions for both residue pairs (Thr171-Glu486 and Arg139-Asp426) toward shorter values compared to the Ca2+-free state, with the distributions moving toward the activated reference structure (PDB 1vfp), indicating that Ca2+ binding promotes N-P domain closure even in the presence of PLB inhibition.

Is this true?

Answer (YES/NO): YES